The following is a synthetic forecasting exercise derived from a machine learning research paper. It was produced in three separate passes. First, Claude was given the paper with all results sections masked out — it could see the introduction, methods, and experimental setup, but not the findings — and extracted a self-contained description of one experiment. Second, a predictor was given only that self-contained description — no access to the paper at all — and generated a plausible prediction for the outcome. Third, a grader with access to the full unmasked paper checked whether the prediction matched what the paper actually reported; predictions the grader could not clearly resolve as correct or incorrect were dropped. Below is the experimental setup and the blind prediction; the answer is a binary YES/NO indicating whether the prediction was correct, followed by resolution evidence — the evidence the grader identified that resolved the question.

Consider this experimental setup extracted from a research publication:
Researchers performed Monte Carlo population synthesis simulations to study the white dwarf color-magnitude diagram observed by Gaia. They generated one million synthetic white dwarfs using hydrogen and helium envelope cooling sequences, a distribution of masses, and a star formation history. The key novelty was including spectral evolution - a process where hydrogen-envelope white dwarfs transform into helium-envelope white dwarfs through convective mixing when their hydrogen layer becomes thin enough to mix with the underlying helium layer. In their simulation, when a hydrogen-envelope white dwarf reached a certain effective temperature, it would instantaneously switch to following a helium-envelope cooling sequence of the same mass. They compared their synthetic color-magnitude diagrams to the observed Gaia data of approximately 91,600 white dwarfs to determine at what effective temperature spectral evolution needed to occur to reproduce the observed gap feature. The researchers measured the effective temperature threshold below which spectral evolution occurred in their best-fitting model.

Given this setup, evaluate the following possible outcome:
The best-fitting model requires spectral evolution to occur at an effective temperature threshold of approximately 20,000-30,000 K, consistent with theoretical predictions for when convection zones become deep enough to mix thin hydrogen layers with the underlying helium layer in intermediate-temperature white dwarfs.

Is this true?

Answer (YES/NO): NO